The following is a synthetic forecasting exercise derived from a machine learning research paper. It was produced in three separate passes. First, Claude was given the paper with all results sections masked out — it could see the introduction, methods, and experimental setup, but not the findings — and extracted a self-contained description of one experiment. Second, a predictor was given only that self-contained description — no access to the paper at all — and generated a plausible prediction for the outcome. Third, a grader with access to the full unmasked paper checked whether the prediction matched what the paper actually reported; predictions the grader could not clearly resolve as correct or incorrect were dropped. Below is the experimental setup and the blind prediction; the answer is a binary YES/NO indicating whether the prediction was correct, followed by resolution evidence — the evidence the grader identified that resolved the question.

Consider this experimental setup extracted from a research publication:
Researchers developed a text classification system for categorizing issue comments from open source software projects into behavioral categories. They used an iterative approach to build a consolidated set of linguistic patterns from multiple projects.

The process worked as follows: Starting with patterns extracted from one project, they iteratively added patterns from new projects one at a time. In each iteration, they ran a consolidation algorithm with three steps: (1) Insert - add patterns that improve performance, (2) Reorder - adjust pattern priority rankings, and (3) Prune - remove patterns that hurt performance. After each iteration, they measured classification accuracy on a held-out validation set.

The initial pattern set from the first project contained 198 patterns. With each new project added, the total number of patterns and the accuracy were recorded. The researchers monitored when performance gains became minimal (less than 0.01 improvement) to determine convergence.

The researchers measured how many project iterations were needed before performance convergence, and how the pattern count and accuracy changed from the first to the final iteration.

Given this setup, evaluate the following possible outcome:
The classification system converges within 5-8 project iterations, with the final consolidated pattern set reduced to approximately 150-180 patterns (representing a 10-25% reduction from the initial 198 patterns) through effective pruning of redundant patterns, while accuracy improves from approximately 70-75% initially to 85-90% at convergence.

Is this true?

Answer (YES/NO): NO